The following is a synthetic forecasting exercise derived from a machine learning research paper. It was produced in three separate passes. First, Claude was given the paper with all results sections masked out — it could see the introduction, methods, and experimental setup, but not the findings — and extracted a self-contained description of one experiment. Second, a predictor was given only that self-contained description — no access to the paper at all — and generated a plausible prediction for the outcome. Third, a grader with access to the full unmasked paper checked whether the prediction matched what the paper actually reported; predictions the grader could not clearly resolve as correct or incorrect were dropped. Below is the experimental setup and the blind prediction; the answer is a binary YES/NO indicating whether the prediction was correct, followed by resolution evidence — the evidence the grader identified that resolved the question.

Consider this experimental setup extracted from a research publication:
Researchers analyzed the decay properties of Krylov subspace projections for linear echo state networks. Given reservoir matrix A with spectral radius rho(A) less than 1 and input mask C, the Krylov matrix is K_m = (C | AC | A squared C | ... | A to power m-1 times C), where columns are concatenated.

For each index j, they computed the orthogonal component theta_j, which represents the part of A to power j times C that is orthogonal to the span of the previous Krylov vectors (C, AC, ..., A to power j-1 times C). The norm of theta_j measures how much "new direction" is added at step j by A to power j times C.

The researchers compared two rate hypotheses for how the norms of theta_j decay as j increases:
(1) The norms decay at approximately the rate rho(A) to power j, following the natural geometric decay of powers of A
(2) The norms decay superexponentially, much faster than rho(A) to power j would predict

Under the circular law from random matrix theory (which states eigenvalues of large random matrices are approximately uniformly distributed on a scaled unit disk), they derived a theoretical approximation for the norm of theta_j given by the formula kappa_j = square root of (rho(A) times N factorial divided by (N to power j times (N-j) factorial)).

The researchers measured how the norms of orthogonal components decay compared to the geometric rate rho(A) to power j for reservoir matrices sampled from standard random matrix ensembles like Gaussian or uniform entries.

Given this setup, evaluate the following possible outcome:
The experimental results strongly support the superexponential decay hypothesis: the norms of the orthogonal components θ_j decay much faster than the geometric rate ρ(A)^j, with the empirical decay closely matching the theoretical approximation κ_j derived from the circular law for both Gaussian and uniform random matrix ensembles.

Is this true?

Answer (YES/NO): YES